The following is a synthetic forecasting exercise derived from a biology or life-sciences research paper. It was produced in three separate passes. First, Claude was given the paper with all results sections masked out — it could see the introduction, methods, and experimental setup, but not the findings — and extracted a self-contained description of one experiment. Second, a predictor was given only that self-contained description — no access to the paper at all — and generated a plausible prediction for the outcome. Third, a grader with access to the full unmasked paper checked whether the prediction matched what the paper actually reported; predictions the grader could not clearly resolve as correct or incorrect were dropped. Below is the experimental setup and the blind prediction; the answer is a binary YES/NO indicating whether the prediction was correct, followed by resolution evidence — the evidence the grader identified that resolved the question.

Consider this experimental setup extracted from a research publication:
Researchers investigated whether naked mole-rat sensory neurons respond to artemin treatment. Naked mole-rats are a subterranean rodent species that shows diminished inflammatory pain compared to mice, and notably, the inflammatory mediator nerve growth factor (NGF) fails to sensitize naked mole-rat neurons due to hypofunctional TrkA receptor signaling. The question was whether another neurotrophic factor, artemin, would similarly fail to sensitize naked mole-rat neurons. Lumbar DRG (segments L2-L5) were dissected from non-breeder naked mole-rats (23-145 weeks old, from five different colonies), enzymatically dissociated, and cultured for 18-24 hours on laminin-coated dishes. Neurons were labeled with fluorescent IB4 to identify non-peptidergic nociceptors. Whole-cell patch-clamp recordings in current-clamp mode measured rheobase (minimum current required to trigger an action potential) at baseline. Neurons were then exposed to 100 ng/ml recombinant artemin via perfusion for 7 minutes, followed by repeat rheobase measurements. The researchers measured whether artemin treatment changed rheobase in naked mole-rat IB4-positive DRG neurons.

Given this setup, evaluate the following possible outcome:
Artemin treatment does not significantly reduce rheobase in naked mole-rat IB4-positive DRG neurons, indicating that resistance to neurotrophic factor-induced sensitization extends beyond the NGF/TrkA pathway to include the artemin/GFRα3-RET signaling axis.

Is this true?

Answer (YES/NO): NO